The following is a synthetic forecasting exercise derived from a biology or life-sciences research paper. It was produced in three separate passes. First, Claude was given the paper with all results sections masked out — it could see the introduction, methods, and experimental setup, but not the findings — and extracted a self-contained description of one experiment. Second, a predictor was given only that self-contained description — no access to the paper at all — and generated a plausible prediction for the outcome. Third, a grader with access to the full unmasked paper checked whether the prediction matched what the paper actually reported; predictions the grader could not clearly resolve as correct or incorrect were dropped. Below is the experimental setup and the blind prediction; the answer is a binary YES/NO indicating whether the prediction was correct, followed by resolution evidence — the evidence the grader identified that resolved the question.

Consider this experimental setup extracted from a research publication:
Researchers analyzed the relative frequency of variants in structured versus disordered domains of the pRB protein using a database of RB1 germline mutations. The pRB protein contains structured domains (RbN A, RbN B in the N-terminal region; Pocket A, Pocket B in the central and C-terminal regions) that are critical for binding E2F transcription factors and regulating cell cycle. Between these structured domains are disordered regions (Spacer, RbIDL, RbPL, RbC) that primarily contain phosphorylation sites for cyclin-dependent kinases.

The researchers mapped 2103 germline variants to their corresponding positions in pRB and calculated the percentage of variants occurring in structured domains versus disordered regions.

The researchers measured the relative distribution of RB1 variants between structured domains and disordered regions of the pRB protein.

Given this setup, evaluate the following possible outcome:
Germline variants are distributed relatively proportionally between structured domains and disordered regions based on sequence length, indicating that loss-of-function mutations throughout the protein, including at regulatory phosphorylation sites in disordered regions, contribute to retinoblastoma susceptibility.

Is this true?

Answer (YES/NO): NO